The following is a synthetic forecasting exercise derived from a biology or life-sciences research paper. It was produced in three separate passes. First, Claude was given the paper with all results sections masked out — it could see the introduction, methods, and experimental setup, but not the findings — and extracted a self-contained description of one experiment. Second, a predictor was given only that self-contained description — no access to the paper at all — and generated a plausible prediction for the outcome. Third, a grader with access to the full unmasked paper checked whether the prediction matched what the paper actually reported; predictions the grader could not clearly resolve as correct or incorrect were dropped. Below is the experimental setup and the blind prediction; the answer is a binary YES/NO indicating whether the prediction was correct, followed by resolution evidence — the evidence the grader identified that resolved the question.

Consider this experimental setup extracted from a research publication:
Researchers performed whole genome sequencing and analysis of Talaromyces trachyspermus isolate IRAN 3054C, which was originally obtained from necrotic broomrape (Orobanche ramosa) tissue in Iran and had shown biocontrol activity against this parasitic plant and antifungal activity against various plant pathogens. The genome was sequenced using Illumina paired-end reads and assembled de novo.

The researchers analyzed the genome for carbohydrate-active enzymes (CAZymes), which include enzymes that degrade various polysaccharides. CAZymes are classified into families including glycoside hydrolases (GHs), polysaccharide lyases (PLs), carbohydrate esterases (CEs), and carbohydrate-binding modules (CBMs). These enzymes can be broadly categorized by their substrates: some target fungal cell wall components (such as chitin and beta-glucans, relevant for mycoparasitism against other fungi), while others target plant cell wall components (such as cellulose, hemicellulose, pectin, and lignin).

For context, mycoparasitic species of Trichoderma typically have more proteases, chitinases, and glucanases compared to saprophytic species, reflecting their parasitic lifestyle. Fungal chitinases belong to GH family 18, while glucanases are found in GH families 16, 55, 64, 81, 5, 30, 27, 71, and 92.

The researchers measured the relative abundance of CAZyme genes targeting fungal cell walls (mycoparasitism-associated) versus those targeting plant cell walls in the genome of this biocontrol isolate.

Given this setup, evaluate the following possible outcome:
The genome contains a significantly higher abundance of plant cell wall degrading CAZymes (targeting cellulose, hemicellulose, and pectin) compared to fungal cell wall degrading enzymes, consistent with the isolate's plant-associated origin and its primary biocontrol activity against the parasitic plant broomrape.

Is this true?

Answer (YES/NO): NO